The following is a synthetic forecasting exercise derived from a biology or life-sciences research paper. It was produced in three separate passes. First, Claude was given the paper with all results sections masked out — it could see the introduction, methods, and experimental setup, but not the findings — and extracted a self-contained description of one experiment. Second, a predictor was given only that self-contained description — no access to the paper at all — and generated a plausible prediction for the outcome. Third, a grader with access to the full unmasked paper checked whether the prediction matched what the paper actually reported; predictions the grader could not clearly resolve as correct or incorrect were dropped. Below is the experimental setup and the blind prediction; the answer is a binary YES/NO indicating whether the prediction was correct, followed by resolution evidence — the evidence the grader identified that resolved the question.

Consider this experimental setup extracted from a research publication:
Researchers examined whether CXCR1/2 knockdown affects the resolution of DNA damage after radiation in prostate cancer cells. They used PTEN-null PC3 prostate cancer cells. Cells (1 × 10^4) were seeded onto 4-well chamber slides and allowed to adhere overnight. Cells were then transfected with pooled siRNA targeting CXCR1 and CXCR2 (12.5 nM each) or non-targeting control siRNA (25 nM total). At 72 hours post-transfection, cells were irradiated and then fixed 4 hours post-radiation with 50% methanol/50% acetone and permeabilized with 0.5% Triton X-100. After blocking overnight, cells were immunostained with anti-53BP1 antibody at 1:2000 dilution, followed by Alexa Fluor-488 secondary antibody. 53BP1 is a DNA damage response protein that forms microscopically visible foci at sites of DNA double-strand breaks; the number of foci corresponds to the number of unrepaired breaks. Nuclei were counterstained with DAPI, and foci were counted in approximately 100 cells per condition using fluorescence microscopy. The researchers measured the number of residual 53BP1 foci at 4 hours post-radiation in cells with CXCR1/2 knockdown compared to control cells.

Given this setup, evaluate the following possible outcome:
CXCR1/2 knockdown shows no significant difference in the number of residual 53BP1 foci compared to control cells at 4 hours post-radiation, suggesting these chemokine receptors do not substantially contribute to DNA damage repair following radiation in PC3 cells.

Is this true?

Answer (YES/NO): YES